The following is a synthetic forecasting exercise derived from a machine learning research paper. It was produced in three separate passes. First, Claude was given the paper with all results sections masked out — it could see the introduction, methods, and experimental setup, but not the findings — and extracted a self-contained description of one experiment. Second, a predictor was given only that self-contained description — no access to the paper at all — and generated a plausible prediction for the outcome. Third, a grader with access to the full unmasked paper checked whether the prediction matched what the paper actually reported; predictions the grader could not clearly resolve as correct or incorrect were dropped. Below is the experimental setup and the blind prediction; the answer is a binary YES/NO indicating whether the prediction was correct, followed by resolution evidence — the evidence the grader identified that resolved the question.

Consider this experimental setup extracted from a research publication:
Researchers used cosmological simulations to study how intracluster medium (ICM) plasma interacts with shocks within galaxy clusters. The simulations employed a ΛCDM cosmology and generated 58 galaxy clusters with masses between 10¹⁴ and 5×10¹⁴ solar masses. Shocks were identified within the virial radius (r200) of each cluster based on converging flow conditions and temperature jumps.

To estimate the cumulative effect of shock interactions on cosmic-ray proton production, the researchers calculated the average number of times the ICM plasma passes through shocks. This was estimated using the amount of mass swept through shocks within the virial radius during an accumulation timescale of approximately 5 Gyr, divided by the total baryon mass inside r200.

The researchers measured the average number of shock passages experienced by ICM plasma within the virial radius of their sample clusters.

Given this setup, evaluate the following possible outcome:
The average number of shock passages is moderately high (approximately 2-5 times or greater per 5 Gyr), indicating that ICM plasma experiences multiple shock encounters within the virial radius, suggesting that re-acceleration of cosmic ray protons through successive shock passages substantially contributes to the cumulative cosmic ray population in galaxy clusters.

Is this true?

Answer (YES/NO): YES